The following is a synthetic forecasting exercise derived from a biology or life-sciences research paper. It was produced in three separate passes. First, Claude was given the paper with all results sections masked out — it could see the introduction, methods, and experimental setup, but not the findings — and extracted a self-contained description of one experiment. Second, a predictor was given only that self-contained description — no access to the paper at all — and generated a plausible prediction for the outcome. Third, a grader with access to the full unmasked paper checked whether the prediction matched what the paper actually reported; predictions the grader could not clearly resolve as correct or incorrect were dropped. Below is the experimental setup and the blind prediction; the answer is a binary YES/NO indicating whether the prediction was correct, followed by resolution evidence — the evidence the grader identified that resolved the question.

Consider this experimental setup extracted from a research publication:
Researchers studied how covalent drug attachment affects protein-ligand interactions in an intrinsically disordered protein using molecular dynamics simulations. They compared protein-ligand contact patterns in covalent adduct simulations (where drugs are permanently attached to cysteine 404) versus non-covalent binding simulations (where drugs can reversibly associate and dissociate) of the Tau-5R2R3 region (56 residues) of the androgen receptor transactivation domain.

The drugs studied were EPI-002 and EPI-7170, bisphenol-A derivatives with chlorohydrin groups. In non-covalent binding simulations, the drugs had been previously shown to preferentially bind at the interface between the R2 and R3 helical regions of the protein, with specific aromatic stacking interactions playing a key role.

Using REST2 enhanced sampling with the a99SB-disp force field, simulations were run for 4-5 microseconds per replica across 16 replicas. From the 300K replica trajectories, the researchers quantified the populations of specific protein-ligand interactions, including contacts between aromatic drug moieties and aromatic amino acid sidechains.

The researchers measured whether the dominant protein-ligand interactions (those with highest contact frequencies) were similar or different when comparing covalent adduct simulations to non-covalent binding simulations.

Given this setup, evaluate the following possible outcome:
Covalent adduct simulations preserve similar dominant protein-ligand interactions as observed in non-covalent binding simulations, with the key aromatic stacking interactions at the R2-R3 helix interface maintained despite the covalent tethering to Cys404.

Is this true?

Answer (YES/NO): NO